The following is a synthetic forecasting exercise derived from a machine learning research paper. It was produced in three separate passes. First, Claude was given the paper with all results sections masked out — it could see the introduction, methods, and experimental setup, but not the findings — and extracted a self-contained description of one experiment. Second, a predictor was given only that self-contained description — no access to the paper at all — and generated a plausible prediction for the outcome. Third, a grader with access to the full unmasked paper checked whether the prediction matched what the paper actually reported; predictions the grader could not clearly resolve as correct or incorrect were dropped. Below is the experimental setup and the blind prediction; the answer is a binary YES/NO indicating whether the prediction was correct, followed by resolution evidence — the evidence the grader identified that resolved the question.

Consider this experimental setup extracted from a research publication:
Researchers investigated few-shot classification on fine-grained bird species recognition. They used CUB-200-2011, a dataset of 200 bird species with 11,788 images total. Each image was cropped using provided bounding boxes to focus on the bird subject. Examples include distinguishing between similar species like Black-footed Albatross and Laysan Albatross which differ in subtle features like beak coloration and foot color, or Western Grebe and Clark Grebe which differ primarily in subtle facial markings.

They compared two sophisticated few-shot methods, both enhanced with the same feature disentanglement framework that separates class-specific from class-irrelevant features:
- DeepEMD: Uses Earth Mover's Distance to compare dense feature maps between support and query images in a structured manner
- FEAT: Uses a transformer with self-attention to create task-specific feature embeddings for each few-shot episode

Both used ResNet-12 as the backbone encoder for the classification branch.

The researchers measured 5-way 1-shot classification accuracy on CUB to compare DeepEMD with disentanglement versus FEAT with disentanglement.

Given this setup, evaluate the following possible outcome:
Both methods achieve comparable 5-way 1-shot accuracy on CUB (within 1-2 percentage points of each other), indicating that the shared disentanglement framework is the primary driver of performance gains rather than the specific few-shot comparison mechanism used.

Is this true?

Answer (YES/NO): YES